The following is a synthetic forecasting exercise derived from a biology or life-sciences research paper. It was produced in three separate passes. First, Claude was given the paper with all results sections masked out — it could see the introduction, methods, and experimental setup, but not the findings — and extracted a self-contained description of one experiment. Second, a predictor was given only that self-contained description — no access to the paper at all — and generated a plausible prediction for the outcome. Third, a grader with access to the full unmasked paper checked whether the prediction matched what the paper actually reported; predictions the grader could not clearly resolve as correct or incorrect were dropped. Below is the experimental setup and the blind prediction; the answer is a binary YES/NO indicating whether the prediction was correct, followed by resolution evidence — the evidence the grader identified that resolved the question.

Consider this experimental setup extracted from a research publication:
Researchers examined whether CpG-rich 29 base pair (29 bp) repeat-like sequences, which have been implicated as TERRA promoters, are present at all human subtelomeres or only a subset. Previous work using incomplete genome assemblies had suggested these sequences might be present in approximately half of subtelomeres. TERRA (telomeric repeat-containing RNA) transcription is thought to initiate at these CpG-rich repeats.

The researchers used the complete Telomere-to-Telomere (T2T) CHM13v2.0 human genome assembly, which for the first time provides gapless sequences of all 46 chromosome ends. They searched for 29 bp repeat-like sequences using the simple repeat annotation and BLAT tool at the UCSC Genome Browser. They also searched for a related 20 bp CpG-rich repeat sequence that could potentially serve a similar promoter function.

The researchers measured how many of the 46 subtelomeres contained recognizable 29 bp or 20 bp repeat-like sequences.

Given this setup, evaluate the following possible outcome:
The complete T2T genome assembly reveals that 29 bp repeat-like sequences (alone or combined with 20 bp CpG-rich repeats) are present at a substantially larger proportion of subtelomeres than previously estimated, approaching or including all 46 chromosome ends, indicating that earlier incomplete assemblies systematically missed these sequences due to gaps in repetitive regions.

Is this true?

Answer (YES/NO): YES